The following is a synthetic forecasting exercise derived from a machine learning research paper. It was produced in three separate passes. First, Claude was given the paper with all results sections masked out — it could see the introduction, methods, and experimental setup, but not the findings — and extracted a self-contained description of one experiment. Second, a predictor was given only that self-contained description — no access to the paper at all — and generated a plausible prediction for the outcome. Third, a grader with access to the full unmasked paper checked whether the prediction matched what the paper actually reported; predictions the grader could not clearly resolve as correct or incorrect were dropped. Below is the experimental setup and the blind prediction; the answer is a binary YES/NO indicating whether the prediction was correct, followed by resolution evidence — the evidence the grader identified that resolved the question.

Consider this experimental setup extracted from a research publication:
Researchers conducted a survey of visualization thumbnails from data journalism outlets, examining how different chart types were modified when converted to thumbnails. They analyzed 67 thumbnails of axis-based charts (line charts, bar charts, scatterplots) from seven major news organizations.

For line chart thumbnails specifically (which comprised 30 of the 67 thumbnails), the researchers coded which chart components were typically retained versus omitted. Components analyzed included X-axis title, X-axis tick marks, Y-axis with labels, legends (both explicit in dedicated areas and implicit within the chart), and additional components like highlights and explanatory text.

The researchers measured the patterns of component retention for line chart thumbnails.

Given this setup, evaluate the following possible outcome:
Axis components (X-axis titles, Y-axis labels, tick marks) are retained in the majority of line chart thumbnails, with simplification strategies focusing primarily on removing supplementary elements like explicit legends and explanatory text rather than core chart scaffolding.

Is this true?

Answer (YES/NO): NO